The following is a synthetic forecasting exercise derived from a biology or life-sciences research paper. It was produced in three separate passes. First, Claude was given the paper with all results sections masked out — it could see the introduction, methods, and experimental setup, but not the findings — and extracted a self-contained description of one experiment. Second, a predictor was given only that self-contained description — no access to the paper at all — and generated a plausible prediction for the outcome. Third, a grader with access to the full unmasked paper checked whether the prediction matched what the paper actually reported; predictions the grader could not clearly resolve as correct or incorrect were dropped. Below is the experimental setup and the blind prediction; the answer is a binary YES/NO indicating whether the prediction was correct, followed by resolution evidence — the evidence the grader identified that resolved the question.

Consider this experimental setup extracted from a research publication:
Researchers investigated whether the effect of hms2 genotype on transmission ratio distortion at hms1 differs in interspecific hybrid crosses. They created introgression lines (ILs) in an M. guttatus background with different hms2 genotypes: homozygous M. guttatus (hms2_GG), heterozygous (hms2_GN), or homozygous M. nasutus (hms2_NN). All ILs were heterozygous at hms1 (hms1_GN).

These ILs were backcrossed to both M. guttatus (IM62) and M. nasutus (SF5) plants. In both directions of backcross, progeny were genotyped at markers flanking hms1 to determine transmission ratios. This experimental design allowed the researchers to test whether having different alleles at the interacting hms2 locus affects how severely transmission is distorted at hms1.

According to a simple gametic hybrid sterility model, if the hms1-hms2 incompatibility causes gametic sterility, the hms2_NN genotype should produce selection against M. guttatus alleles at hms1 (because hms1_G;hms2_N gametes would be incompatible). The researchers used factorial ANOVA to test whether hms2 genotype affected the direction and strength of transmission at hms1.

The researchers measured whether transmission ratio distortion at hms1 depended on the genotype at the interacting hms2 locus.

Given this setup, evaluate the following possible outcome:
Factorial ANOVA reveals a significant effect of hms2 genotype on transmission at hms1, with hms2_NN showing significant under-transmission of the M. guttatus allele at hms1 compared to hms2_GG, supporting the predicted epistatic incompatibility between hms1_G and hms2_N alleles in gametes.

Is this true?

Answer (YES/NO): NO